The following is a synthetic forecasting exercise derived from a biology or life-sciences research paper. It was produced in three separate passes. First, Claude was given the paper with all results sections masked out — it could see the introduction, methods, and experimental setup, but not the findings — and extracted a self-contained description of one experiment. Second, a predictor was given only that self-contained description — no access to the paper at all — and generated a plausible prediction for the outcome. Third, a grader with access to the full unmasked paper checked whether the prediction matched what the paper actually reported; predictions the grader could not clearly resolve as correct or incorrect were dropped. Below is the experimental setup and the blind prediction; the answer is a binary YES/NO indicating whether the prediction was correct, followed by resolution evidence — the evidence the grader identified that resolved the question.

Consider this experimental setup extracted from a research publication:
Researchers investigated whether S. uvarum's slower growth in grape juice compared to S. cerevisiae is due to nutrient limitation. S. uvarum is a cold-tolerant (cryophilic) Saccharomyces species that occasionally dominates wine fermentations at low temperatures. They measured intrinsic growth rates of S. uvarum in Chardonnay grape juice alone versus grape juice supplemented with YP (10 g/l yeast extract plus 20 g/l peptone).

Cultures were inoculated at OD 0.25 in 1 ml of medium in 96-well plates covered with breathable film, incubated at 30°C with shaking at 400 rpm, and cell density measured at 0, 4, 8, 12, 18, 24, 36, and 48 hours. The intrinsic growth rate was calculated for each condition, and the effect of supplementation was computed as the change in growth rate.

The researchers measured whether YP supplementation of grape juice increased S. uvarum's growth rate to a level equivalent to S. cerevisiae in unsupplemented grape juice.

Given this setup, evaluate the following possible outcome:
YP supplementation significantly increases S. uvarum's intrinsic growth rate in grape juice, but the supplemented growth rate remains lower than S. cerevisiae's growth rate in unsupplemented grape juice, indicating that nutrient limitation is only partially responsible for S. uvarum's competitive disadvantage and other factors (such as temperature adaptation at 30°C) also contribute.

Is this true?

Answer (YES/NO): NO